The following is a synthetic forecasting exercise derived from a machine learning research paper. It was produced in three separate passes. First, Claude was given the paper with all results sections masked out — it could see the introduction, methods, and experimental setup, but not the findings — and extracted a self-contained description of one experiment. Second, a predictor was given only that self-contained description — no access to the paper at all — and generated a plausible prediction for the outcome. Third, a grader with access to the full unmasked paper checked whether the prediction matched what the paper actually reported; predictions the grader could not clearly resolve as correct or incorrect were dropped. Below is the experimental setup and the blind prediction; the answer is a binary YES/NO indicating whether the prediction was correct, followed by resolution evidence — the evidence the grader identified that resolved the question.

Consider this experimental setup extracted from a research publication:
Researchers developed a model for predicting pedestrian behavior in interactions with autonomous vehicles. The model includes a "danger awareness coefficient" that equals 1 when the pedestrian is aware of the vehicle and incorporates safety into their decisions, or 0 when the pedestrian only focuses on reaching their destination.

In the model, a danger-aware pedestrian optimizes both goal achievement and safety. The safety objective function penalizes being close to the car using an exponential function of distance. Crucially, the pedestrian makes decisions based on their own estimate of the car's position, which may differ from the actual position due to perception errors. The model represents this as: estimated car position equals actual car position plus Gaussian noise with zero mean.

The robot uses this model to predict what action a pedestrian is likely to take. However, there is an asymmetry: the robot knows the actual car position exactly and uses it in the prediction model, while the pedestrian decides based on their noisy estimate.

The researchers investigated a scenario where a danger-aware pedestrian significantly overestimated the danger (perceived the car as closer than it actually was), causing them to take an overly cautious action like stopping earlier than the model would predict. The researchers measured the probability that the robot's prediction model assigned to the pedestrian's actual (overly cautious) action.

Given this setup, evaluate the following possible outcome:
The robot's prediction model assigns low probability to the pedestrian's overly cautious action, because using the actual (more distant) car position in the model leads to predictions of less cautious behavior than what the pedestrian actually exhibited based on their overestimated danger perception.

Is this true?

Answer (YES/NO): YES